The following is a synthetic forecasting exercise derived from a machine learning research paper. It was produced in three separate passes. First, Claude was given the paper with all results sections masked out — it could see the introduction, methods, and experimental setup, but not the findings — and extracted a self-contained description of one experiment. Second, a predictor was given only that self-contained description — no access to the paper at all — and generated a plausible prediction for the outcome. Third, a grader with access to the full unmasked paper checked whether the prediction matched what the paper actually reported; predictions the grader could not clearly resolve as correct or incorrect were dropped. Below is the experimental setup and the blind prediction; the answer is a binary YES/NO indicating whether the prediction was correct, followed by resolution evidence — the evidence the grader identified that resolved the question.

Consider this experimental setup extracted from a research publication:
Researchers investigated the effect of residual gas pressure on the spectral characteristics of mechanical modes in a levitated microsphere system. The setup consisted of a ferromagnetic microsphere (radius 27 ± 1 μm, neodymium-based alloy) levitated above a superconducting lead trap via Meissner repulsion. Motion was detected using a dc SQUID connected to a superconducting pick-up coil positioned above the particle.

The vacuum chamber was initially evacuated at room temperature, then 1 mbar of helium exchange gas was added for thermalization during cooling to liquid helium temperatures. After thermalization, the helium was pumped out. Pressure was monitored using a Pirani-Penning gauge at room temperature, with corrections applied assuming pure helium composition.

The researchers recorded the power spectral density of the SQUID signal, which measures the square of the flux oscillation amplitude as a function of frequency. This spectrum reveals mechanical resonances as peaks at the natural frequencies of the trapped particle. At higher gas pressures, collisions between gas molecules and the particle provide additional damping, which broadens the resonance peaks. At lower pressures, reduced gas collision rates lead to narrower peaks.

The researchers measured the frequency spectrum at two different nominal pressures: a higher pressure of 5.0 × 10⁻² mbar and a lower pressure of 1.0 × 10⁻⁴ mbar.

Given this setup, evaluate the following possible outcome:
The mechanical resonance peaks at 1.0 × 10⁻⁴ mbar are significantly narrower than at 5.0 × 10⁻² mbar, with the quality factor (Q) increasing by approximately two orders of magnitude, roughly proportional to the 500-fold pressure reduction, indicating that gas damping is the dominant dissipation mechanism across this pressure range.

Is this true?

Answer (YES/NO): NO